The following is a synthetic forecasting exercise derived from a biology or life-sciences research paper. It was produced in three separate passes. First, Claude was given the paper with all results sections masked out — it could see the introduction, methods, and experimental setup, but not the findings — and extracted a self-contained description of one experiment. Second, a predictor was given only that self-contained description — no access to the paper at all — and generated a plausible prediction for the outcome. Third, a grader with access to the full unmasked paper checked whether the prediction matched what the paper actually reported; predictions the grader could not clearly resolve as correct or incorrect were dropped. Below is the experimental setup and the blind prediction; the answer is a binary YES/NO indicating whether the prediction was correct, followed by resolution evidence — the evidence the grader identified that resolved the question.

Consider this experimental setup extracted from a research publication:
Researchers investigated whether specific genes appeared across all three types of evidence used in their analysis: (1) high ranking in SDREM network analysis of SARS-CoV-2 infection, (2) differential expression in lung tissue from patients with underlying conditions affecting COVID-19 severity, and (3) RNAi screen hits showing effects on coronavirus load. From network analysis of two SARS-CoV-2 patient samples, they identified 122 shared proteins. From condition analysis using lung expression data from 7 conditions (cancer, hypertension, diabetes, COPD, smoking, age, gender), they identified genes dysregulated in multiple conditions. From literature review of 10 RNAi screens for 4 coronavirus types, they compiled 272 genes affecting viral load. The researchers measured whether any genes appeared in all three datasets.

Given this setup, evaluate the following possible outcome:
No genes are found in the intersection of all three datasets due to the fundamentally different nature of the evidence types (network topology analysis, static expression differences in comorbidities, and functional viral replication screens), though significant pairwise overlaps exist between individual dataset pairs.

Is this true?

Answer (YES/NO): NO